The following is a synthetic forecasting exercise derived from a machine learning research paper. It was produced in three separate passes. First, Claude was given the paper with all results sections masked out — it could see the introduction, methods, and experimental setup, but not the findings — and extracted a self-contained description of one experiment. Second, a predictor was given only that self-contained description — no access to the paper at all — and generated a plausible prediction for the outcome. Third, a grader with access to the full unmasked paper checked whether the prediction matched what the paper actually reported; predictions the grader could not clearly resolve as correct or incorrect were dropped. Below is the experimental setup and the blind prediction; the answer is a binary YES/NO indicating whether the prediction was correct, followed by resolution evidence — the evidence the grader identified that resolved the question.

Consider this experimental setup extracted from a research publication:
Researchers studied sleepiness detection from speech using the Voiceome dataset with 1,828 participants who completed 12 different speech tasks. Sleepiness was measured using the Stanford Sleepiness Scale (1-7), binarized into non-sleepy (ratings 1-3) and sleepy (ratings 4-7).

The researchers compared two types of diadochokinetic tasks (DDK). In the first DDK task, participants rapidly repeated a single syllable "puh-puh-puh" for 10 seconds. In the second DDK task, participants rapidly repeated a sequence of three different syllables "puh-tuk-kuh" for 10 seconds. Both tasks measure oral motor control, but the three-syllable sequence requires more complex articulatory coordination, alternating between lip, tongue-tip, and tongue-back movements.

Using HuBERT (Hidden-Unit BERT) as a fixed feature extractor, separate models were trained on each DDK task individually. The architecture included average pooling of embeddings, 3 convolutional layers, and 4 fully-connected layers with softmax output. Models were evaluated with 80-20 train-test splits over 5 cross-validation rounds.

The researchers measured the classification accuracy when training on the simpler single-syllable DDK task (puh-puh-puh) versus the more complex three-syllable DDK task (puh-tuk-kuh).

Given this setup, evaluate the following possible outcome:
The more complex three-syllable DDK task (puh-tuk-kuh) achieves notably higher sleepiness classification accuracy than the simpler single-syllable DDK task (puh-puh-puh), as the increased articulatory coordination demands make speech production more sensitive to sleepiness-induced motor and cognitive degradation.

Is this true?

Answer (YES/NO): NO